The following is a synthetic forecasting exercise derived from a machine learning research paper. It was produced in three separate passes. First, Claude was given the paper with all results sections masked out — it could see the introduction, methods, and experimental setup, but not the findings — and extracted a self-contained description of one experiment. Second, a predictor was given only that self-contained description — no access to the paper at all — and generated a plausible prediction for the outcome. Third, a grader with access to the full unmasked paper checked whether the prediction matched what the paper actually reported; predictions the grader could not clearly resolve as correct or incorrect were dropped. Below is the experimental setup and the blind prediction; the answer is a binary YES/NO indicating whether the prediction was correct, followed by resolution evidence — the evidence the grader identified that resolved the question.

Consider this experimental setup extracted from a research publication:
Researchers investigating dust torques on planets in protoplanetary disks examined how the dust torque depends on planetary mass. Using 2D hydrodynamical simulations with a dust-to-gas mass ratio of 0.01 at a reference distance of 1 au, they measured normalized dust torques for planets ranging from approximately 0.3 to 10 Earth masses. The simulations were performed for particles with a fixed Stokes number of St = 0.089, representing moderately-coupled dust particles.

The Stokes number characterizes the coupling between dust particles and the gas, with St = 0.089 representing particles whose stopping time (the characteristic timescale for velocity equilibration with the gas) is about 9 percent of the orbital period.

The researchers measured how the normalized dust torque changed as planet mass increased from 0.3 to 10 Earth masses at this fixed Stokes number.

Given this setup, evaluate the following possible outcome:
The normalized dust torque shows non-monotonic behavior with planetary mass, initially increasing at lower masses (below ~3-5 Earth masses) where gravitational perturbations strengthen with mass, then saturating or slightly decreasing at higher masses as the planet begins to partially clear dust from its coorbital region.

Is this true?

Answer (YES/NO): NO